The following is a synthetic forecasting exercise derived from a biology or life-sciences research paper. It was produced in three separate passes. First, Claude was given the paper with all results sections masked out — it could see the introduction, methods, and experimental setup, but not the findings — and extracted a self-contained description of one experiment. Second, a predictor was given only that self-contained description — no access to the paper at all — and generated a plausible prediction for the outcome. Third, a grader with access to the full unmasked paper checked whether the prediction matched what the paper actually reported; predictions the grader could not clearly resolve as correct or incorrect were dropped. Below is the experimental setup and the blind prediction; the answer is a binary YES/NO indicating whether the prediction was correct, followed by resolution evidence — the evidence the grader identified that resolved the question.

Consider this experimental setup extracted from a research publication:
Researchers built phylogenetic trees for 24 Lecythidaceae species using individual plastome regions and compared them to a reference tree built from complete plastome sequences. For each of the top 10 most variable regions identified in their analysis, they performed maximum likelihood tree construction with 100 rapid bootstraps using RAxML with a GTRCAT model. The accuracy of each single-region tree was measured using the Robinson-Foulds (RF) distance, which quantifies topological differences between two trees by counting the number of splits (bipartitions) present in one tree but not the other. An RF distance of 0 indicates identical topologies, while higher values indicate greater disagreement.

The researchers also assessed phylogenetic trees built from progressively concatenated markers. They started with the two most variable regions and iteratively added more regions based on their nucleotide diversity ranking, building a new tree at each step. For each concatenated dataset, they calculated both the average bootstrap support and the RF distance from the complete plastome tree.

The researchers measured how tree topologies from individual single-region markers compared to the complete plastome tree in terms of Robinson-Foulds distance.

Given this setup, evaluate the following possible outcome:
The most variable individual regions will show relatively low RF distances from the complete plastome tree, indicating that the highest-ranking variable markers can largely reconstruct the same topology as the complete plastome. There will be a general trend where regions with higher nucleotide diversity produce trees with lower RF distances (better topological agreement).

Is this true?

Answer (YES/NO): NO